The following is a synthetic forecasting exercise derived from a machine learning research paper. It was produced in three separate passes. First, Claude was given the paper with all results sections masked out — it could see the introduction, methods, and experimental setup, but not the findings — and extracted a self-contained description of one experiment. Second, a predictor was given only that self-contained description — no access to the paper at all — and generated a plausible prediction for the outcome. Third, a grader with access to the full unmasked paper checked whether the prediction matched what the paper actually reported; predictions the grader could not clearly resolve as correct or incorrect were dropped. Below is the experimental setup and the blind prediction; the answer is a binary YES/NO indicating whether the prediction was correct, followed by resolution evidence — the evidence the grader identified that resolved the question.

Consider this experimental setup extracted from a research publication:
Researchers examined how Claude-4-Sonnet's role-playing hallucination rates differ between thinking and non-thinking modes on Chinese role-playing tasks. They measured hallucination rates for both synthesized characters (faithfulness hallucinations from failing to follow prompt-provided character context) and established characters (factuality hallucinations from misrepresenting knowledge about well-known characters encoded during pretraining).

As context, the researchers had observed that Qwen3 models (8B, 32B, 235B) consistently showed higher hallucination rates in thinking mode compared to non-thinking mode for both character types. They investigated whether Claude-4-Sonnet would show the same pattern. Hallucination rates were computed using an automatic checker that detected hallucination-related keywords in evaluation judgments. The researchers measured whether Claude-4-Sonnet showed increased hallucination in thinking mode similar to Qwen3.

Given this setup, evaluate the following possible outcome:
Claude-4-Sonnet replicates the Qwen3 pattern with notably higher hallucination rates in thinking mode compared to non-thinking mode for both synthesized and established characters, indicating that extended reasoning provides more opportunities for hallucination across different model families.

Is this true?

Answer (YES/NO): NO